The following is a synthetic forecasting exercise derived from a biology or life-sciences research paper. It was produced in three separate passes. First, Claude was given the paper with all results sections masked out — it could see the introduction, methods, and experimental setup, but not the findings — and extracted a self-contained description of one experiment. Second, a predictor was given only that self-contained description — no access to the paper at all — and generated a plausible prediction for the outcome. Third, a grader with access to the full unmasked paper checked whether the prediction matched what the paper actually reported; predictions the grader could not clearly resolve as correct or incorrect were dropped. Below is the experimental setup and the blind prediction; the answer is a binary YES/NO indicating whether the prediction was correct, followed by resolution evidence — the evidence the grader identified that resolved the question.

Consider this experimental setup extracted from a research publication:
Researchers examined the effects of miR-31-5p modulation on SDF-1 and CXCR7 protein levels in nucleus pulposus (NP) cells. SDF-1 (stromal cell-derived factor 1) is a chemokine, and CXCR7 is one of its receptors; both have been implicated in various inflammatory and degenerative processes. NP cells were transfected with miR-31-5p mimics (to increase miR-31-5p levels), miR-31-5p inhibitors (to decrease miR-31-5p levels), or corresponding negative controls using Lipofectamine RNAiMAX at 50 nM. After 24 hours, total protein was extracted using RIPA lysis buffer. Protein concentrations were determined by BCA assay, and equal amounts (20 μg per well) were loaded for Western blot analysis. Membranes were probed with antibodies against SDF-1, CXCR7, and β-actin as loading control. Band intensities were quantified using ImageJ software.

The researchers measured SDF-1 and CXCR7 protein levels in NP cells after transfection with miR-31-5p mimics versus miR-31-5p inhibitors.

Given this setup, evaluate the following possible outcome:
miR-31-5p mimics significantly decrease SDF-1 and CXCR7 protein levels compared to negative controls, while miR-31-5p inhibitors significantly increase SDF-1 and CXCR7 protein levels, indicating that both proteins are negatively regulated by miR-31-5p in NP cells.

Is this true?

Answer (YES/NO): YES